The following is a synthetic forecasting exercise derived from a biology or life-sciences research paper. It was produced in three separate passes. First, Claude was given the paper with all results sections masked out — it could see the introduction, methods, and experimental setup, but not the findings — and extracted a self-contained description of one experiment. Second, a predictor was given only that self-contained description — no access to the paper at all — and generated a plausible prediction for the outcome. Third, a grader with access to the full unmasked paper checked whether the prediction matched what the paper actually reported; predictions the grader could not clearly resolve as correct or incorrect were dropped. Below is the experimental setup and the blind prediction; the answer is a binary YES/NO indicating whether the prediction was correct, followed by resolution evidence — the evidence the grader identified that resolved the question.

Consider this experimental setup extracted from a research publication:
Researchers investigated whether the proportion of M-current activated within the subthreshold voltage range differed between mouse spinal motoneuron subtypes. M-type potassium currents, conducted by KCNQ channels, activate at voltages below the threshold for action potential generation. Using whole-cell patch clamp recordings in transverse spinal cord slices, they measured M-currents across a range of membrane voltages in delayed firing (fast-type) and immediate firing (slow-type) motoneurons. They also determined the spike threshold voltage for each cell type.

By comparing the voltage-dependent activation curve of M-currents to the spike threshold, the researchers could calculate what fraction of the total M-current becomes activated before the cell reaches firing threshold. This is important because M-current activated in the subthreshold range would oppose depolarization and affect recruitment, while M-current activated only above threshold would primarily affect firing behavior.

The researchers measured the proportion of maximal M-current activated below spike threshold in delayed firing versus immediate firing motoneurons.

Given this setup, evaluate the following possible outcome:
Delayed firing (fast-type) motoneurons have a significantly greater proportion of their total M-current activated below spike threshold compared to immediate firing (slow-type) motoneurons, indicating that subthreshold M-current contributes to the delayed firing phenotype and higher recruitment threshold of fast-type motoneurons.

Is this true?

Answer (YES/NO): YES